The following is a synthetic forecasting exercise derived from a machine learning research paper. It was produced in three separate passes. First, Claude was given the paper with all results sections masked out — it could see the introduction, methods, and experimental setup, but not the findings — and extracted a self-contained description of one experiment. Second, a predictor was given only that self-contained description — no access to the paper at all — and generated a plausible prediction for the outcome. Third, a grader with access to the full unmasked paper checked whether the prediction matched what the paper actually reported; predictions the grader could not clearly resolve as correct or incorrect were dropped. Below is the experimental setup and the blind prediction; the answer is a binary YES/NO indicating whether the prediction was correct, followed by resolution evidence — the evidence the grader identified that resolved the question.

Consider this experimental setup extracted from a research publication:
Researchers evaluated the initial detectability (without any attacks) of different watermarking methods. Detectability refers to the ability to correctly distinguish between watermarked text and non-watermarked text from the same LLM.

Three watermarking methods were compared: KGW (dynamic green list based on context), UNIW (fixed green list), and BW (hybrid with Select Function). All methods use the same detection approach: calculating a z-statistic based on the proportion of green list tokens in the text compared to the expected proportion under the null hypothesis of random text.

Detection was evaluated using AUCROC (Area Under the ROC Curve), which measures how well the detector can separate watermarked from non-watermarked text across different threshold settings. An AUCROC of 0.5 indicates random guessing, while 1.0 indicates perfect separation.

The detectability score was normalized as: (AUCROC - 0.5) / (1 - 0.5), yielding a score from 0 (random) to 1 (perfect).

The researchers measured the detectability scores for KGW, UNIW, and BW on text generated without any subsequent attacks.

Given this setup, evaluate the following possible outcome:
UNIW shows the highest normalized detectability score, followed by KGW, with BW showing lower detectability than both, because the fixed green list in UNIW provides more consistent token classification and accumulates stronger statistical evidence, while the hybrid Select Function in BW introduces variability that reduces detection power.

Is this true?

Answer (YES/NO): NO